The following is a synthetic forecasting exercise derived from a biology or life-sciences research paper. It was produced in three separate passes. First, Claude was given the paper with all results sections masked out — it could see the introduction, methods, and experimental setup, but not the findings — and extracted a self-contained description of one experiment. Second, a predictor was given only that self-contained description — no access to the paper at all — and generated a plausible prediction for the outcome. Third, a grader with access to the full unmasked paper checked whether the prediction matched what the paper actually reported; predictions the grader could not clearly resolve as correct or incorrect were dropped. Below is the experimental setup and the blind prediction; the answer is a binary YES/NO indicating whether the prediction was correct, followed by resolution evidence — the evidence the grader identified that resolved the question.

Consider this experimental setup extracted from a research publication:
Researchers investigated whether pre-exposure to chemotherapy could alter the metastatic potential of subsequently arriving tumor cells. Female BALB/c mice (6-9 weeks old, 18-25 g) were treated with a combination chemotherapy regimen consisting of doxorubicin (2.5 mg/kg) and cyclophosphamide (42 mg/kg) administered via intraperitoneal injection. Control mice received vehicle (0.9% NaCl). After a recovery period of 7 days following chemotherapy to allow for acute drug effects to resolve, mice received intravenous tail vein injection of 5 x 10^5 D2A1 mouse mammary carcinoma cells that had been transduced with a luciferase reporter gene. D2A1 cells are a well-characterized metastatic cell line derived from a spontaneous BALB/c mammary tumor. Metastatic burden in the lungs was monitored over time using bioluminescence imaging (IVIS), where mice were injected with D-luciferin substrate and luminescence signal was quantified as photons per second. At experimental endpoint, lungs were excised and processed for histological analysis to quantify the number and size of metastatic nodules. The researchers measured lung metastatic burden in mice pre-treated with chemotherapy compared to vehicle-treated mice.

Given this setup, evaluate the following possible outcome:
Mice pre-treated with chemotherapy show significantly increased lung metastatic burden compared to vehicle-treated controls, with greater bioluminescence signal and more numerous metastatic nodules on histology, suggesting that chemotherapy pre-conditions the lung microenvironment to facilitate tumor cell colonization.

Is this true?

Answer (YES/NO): NO